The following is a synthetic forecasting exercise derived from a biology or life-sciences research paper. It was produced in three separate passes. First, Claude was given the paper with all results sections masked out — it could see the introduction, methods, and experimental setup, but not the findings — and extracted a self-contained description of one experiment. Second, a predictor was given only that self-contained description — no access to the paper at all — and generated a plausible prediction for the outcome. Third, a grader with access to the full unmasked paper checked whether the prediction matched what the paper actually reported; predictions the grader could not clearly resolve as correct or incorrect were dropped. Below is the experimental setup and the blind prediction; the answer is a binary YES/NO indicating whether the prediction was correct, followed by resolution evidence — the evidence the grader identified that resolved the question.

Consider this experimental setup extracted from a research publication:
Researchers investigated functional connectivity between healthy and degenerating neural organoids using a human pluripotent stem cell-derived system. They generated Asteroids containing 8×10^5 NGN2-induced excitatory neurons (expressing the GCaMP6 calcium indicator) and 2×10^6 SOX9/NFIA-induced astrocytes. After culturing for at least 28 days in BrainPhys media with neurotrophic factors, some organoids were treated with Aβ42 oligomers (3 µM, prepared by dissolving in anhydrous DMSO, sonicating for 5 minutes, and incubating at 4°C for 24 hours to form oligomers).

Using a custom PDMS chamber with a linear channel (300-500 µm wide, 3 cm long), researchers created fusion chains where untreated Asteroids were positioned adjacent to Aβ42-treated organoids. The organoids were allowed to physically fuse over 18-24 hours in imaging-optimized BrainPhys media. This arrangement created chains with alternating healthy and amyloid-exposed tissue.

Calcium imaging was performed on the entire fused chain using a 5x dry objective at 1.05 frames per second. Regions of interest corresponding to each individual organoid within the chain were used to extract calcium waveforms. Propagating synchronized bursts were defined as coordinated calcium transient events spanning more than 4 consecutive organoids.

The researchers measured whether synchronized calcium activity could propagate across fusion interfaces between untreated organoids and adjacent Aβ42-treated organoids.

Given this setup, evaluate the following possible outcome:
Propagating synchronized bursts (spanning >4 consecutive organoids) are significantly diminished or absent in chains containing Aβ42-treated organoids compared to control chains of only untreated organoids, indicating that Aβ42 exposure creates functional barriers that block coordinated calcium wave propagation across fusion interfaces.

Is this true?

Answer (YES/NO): NO